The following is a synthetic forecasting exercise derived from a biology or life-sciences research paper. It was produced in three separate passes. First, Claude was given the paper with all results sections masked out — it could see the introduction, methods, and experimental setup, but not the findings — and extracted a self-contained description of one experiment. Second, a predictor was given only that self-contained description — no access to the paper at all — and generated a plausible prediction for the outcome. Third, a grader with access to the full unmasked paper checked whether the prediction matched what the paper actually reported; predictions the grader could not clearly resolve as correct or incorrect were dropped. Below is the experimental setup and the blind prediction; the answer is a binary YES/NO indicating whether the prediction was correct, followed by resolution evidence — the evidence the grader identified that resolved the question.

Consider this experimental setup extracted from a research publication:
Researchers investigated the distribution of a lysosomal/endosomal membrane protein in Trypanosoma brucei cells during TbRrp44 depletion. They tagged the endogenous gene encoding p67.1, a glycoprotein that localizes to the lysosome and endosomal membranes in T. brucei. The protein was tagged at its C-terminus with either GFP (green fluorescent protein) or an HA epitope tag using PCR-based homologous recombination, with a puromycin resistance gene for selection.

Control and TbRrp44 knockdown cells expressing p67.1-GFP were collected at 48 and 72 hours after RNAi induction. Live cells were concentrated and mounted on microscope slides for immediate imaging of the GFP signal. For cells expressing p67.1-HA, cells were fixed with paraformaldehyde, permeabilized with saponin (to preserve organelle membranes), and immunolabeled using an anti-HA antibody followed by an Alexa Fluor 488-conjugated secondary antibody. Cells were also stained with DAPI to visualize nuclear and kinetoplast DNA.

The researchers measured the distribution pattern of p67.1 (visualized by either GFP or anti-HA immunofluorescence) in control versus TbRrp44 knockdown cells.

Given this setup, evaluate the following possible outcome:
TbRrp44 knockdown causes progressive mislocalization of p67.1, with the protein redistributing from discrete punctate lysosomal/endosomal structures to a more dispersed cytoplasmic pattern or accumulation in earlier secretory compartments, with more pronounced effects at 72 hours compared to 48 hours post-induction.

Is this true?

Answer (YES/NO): NO